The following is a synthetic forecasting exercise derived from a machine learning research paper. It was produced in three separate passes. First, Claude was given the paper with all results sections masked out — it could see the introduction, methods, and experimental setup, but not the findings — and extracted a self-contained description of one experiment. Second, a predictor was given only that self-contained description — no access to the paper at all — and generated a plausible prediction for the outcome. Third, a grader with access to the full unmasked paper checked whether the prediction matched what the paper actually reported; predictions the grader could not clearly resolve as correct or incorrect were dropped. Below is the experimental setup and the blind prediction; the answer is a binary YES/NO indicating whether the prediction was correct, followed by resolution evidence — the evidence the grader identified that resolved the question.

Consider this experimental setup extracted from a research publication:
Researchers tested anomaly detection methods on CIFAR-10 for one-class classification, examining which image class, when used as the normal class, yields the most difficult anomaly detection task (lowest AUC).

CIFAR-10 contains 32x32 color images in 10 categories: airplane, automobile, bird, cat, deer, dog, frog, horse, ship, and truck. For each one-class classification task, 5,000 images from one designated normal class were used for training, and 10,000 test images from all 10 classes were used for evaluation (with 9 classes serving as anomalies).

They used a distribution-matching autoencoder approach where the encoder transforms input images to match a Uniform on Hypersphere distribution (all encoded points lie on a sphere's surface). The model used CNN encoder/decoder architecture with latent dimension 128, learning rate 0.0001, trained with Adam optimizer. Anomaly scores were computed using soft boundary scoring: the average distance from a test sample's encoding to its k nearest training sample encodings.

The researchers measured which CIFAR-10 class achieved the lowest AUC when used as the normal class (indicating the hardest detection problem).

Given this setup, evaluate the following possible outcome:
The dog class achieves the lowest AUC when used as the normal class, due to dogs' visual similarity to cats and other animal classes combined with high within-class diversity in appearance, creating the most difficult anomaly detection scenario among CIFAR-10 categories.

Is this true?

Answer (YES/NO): NO